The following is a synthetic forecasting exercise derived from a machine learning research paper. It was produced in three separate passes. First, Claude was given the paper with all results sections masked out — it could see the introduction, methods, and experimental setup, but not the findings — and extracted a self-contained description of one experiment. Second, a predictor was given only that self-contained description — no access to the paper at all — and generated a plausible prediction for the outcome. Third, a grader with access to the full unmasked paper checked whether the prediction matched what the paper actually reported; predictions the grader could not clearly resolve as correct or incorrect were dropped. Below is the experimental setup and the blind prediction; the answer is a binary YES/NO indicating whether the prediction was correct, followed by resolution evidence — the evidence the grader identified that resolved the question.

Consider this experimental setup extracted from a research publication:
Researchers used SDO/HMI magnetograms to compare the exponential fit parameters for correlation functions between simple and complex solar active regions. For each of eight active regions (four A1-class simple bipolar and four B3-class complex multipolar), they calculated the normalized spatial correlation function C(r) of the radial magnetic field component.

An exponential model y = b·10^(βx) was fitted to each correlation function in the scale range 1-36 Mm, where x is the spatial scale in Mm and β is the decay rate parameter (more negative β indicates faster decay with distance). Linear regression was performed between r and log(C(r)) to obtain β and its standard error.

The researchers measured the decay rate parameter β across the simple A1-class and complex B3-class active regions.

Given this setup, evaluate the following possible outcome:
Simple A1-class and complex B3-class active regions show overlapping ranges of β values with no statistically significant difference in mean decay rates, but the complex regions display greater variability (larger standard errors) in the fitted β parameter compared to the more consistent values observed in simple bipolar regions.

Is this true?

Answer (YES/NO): NO